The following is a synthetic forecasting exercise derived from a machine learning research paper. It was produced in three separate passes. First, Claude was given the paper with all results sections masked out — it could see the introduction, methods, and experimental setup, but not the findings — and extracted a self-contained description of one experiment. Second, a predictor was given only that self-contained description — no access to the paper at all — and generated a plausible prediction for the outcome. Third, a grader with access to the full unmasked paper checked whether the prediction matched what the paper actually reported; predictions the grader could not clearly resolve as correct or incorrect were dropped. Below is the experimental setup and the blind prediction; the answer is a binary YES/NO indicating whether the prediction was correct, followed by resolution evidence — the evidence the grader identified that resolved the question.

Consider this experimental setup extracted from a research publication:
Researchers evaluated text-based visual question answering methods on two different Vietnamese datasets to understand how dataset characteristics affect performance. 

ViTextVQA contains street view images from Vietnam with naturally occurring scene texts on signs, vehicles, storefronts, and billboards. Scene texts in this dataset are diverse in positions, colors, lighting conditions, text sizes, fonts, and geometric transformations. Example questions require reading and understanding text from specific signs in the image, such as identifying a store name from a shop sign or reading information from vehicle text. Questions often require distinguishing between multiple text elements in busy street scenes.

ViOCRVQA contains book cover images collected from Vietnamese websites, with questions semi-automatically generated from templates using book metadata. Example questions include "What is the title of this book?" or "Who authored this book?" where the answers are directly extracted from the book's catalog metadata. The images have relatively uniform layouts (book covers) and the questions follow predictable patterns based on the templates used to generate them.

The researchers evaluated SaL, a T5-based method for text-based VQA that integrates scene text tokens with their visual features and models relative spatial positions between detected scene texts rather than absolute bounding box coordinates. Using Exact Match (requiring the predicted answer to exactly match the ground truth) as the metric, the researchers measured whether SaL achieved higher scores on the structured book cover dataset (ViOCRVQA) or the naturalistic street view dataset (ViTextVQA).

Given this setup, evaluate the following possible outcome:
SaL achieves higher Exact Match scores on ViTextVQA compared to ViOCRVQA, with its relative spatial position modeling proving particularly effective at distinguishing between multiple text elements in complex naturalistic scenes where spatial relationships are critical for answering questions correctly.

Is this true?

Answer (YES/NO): NO